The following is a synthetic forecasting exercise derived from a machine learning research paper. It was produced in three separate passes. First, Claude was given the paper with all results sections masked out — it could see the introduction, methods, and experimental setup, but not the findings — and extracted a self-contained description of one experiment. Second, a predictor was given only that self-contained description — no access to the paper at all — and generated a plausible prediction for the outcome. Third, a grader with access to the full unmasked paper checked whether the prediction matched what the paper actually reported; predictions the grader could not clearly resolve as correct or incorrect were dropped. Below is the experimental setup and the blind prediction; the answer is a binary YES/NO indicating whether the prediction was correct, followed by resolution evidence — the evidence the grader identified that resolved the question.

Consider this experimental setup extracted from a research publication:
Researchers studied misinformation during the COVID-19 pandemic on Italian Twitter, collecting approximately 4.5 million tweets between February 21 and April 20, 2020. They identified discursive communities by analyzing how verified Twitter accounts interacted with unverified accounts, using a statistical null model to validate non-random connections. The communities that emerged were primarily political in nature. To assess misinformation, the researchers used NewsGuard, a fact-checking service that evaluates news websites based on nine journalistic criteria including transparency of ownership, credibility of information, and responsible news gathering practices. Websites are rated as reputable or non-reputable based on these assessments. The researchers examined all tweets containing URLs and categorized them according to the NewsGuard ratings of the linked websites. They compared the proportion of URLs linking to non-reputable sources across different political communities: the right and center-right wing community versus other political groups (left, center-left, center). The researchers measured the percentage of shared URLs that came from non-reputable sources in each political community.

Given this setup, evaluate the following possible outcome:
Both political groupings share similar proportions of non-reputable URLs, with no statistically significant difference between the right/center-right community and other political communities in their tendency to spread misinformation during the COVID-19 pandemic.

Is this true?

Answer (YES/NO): NO